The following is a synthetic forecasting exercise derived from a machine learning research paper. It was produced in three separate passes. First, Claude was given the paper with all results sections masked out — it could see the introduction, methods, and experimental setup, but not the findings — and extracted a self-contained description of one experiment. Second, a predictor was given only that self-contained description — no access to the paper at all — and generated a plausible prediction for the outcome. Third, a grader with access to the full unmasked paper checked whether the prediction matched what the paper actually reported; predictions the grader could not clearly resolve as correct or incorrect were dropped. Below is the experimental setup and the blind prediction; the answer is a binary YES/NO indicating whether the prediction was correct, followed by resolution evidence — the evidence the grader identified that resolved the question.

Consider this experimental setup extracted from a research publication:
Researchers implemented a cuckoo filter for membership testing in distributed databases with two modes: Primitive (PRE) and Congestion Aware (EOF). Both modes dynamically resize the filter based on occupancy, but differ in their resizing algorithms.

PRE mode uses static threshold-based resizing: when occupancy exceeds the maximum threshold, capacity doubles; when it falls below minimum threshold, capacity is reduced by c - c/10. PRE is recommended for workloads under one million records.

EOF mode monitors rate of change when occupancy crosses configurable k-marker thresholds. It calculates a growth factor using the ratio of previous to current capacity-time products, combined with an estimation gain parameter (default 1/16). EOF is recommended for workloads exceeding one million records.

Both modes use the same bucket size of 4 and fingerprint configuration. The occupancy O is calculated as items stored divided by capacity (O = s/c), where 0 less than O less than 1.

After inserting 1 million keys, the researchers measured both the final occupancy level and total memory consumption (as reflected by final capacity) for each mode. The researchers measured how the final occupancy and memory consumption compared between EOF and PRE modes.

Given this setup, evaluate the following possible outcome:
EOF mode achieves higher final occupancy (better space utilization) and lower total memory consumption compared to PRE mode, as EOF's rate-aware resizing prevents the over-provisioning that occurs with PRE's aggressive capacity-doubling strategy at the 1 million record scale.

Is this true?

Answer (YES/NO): YES